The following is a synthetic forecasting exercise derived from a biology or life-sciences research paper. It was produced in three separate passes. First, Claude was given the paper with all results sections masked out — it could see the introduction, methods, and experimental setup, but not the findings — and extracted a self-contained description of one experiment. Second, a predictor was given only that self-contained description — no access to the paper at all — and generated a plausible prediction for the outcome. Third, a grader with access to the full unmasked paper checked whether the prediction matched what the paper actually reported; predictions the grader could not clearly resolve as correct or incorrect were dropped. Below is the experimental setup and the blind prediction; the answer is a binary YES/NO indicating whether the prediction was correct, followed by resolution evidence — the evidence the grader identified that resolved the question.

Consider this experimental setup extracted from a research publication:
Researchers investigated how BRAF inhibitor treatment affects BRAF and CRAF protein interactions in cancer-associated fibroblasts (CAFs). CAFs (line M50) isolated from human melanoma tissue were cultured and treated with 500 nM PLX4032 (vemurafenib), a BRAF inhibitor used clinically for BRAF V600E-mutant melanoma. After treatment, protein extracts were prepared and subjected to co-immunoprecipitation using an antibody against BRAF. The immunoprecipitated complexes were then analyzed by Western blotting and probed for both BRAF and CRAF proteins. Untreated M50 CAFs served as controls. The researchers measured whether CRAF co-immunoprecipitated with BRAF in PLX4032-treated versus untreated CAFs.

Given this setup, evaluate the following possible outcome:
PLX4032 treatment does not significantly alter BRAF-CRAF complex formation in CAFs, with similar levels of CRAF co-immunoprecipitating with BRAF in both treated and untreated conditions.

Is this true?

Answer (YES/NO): NO